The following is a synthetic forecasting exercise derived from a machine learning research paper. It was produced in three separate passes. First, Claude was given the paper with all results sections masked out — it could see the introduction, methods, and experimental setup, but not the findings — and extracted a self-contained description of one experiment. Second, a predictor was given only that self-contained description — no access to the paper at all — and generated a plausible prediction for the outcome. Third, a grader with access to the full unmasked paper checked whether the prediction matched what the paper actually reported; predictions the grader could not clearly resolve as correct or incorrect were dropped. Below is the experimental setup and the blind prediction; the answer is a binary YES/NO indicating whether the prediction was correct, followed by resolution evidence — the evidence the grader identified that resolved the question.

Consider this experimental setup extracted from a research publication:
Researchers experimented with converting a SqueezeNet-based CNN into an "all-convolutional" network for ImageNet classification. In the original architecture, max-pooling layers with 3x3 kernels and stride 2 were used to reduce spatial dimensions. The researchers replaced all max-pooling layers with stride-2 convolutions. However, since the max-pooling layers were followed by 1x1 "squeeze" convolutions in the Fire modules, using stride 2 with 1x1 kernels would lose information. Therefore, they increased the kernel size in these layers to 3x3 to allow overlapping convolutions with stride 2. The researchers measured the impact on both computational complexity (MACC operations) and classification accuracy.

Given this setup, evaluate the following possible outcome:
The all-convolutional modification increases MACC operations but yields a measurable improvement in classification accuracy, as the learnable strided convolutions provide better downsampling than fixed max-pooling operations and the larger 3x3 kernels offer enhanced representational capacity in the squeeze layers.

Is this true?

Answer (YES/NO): YES